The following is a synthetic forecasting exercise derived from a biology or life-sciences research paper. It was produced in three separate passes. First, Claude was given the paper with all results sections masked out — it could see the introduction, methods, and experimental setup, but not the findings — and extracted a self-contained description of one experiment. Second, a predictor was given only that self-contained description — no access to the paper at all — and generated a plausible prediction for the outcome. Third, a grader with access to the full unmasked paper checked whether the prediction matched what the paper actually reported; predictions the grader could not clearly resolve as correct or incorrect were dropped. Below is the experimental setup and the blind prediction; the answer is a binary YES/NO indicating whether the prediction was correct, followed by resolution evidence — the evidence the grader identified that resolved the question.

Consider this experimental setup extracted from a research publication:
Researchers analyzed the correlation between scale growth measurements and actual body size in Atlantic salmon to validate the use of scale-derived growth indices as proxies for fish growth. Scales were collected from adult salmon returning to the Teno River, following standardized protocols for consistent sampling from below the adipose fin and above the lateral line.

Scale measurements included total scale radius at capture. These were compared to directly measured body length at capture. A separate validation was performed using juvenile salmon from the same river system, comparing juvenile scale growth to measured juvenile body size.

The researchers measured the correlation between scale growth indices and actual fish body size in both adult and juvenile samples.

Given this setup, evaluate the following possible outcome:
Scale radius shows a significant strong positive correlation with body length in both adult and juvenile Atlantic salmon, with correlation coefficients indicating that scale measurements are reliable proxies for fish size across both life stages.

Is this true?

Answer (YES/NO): YES